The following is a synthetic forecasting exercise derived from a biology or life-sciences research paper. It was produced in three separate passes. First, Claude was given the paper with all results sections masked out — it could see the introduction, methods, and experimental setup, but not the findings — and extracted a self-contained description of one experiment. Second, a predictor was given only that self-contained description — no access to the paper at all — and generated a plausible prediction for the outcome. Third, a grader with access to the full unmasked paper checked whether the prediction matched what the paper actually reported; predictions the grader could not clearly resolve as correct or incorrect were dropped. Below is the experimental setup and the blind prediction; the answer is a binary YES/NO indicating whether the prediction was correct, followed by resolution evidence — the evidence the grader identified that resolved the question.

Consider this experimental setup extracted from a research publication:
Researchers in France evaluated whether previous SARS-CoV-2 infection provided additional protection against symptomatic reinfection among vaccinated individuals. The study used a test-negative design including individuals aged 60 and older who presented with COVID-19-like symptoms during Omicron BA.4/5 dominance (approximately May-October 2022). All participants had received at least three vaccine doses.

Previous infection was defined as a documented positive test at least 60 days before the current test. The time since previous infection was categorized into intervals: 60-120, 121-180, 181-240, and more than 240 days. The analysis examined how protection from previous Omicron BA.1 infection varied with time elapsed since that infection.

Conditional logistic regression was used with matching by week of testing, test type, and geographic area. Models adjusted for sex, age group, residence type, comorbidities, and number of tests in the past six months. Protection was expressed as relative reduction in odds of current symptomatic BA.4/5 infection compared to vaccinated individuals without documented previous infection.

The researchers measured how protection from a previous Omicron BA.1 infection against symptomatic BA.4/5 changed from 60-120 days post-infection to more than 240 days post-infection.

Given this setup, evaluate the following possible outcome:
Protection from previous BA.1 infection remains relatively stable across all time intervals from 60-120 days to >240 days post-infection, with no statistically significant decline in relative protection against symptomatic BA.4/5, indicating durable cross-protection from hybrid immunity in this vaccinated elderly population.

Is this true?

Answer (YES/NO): NO